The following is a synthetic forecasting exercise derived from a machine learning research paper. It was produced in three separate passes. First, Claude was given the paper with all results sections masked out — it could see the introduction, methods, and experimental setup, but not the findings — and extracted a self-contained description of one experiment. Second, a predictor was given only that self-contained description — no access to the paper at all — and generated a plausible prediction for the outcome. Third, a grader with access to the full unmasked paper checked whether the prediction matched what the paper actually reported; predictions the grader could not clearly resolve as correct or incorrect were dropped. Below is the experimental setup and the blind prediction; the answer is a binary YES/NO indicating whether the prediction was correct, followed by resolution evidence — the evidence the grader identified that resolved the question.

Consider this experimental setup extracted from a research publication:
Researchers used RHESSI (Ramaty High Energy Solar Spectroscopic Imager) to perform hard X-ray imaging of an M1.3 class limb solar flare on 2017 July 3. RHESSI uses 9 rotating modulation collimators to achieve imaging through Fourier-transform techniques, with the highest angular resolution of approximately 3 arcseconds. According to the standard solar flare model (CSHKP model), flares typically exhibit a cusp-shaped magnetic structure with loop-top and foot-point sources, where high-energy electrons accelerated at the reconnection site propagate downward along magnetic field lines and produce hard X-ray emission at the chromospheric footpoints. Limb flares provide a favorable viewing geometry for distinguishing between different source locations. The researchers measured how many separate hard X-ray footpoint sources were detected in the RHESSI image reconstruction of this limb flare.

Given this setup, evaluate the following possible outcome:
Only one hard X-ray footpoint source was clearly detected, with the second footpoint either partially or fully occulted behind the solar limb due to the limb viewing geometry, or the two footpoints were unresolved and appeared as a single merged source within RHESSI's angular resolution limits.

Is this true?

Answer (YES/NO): YES